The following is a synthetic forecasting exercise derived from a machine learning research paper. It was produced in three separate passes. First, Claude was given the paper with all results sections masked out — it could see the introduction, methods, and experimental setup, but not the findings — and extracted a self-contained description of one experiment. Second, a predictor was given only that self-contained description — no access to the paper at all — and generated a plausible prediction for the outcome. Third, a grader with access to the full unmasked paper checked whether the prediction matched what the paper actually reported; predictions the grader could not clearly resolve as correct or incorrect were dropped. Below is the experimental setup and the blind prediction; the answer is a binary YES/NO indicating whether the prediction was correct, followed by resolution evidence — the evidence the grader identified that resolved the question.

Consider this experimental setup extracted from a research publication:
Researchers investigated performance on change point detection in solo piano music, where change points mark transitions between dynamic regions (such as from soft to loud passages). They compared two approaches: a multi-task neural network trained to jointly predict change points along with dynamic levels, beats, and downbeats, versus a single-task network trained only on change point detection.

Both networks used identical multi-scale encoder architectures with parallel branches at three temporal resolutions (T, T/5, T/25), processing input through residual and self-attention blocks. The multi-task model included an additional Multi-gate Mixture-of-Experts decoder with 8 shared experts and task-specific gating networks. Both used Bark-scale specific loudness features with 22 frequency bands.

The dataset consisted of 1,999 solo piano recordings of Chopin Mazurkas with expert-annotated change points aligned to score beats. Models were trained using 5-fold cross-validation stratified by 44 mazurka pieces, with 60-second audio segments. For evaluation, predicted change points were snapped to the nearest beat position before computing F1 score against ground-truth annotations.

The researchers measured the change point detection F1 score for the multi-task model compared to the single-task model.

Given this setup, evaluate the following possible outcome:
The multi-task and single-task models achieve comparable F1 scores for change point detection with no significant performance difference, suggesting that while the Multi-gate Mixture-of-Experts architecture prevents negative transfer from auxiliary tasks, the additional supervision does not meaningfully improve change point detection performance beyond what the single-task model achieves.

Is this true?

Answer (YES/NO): NO